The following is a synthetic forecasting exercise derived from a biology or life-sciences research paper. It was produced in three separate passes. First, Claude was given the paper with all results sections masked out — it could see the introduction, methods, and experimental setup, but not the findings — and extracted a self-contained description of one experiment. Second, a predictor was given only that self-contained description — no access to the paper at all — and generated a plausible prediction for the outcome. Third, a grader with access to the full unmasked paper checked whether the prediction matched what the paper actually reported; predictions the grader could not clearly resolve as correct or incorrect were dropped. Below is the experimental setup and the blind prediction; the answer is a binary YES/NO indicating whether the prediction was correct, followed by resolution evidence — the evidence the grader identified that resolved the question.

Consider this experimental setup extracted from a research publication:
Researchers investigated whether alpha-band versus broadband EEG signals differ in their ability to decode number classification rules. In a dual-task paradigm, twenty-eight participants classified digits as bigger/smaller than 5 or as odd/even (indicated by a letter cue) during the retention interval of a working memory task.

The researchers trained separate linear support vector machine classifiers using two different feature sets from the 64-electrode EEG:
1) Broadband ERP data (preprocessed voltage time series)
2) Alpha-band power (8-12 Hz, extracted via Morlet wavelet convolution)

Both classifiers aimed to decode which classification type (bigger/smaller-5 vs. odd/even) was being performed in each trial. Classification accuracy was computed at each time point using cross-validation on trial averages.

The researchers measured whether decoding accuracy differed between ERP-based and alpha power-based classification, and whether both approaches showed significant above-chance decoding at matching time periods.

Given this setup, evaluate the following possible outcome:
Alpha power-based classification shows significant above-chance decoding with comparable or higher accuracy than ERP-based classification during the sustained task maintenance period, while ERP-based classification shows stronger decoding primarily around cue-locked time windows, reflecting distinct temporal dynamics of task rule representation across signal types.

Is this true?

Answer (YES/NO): NO